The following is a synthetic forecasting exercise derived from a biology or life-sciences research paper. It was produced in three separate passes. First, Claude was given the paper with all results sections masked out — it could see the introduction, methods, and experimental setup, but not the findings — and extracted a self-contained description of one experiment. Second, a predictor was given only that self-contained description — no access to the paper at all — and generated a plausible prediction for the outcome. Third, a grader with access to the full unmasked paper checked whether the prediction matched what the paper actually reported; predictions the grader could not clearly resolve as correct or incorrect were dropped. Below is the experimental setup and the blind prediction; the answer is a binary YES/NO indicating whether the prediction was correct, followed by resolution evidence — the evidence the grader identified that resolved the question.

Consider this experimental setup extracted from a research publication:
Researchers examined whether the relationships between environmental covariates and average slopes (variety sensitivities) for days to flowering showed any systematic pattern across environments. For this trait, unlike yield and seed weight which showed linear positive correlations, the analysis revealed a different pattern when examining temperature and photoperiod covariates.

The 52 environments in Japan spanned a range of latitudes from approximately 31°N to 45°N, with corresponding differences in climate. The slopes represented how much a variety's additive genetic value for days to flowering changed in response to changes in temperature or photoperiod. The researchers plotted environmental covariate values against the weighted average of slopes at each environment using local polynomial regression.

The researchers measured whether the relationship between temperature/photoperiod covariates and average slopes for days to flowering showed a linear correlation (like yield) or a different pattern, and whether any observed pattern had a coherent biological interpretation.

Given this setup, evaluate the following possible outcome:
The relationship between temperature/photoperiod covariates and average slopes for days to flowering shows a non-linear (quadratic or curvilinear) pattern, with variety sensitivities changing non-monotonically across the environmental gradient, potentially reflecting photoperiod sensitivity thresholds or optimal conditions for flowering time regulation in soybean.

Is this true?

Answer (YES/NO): YES